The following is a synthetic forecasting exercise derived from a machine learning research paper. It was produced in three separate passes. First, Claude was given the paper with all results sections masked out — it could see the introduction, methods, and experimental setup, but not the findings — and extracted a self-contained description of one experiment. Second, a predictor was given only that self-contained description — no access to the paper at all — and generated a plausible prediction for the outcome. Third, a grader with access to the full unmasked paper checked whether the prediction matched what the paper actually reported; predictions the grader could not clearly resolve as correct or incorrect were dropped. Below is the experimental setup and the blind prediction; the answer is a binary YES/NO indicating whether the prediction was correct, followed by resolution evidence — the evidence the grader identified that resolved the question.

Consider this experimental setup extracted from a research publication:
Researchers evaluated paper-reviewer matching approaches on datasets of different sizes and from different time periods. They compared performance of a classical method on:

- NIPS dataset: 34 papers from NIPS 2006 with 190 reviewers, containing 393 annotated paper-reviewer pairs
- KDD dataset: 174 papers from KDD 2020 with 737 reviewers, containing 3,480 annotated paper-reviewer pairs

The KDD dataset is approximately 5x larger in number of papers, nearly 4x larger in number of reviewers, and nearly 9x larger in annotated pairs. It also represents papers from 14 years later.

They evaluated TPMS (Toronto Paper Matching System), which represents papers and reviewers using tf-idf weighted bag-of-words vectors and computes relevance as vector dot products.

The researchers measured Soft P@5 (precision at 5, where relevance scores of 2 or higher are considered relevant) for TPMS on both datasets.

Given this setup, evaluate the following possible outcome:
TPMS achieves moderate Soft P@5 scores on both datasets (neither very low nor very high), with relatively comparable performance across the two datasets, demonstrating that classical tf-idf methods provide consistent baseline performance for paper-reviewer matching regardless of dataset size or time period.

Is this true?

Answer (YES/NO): NO